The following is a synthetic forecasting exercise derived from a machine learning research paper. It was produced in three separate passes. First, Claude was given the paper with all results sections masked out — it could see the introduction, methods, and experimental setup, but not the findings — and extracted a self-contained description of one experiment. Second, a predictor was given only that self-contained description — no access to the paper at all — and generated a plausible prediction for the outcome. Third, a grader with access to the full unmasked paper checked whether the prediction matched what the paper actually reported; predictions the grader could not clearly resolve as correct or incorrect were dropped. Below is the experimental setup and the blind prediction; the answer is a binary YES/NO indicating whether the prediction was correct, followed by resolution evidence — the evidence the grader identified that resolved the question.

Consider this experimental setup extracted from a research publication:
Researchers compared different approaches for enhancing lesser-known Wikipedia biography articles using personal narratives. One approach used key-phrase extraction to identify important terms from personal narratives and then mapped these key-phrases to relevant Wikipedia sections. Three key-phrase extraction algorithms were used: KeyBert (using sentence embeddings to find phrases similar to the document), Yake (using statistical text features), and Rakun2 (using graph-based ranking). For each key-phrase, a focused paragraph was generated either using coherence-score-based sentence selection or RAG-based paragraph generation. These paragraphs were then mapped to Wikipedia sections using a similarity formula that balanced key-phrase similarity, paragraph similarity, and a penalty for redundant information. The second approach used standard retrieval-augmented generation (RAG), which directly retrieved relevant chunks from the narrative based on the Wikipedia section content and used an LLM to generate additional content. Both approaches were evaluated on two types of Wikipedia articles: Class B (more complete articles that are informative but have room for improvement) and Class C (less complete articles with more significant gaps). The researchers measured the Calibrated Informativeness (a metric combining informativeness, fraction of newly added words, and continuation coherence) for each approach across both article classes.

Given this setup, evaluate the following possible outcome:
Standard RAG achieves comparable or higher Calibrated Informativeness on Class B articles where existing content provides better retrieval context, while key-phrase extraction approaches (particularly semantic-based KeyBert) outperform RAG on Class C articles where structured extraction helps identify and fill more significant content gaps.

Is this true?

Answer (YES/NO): NO